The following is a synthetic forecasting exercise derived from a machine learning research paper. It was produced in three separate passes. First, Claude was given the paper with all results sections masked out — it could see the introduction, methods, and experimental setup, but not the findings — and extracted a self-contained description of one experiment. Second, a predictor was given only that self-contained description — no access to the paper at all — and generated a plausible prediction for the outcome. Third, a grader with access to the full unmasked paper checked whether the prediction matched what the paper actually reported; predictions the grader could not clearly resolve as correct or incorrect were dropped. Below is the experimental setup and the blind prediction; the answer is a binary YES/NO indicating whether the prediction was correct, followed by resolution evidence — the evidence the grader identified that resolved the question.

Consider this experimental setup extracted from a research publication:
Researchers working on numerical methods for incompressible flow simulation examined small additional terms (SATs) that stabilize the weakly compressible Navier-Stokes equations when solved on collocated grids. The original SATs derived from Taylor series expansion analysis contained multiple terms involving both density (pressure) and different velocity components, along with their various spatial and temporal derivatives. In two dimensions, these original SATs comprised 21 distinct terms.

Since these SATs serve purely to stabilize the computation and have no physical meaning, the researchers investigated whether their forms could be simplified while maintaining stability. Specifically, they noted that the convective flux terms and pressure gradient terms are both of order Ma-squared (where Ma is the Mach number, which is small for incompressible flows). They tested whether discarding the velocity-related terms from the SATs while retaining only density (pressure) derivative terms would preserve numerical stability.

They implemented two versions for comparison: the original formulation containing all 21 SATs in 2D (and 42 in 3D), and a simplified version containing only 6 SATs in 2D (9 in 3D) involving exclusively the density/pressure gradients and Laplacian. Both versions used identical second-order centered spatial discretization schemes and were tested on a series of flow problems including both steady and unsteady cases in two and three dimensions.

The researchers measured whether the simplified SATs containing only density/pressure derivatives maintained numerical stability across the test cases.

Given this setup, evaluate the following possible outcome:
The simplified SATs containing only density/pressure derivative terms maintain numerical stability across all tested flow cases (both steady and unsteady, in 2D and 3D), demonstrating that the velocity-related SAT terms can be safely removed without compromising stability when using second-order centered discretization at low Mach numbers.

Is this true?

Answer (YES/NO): YES